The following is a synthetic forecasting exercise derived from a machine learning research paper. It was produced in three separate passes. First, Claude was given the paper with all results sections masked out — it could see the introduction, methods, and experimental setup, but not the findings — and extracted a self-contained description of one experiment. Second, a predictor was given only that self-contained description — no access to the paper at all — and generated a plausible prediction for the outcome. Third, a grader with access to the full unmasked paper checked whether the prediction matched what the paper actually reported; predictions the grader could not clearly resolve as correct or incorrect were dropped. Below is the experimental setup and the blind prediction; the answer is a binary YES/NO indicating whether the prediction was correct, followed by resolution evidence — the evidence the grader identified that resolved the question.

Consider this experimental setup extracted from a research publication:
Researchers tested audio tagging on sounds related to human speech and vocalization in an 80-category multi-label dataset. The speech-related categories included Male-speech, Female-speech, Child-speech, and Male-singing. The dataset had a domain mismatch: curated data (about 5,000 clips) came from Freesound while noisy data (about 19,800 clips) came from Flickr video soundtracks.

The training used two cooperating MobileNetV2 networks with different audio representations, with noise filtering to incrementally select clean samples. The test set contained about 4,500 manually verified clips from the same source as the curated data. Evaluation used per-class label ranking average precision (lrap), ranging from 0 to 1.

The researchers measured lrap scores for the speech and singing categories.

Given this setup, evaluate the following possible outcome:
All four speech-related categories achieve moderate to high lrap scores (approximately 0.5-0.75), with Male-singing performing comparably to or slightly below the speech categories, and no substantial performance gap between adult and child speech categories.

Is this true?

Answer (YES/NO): NO